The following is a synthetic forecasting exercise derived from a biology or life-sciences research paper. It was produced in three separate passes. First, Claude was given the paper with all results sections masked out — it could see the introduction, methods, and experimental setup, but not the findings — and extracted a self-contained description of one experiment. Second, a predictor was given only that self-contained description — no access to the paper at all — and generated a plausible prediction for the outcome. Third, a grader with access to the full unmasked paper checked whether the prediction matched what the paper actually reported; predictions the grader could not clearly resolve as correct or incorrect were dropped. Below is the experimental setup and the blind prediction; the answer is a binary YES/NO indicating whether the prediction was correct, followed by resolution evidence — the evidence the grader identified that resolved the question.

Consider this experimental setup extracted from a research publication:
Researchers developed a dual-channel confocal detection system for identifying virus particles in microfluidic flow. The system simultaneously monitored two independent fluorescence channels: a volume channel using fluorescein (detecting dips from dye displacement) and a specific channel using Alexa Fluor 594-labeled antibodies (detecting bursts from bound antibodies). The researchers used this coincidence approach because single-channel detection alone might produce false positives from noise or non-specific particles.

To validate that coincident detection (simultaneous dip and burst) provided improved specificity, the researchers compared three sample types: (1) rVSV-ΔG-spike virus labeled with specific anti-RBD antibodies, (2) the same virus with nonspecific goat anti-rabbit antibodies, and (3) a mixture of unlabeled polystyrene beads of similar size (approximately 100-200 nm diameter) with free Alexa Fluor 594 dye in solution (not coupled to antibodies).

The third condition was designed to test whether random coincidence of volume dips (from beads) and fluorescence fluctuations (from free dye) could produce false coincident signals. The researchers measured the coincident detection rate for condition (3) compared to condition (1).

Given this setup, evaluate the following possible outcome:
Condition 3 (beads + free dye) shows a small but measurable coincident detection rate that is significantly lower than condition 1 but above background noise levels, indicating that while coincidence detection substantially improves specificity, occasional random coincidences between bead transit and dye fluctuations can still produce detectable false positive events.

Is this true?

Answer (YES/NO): NO